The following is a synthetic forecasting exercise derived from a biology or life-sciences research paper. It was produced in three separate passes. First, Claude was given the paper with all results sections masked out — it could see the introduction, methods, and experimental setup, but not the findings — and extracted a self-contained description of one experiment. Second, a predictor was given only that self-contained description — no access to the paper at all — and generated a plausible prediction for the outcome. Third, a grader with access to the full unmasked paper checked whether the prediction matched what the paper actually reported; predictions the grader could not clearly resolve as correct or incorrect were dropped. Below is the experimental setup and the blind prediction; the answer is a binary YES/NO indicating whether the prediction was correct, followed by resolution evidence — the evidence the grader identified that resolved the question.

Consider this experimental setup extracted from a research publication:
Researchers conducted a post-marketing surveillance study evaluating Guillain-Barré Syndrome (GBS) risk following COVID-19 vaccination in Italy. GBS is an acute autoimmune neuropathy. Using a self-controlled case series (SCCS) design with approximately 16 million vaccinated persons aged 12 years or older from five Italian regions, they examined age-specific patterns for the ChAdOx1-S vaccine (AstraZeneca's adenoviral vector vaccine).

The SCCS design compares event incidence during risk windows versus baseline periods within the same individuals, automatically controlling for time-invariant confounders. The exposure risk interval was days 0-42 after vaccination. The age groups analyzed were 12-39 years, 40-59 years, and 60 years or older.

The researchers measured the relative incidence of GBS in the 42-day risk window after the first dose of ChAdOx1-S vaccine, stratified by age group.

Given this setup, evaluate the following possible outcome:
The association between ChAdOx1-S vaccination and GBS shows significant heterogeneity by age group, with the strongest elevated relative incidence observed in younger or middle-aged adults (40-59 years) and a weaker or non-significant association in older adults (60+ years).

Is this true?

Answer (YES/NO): NO